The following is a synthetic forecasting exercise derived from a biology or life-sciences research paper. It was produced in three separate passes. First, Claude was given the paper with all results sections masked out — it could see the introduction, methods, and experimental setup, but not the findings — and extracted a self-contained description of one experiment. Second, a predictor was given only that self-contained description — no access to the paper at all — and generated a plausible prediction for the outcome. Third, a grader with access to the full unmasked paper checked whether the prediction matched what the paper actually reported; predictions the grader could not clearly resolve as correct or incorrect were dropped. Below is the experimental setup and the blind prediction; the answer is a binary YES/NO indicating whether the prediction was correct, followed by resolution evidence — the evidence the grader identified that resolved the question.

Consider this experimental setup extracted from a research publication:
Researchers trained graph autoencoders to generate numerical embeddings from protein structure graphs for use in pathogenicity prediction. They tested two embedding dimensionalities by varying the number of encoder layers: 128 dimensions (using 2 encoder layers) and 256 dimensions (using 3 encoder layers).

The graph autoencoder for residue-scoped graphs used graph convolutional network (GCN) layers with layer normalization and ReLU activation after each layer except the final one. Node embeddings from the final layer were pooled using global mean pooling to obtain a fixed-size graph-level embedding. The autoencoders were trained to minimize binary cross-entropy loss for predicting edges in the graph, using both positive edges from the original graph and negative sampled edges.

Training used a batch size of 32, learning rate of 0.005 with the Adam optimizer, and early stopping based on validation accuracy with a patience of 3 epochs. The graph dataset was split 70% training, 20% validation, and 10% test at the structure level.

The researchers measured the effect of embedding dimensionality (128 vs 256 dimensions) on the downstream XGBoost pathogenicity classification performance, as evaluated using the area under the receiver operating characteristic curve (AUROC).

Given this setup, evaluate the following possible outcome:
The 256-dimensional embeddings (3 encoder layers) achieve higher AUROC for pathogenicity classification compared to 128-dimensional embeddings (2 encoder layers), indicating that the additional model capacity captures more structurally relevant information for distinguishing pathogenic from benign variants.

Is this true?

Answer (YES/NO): NO